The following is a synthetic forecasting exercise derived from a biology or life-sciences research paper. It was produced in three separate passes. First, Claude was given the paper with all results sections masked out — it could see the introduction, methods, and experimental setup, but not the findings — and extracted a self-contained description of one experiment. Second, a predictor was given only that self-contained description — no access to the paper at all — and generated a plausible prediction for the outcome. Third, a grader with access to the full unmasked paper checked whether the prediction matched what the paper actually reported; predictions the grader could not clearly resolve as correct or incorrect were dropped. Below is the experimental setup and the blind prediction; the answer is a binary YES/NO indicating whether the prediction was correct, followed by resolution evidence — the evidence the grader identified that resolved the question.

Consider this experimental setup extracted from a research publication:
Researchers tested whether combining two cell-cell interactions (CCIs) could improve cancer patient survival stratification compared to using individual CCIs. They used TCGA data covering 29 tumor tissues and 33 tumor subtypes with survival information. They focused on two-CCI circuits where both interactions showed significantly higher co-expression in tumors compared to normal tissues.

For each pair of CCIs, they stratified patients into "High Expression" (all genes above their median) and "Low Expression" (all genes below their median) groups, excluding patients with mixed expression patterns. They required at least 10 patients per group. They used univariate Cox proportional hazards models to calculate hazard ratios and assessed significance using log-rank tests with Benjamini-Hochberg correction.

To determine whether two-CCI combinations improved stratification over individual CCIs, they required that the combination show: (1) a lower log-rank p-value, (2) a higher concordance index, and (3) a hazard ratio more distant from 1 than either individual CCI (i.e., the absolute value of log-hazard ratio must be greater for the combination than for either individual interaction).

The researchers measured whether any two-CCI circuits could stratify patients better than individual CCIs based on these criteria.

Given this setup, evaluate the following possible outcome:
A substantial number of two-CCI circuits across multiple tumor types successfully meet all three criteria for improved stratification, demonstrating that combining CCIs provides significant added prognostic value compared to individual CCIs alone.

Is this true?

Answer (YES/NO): YES